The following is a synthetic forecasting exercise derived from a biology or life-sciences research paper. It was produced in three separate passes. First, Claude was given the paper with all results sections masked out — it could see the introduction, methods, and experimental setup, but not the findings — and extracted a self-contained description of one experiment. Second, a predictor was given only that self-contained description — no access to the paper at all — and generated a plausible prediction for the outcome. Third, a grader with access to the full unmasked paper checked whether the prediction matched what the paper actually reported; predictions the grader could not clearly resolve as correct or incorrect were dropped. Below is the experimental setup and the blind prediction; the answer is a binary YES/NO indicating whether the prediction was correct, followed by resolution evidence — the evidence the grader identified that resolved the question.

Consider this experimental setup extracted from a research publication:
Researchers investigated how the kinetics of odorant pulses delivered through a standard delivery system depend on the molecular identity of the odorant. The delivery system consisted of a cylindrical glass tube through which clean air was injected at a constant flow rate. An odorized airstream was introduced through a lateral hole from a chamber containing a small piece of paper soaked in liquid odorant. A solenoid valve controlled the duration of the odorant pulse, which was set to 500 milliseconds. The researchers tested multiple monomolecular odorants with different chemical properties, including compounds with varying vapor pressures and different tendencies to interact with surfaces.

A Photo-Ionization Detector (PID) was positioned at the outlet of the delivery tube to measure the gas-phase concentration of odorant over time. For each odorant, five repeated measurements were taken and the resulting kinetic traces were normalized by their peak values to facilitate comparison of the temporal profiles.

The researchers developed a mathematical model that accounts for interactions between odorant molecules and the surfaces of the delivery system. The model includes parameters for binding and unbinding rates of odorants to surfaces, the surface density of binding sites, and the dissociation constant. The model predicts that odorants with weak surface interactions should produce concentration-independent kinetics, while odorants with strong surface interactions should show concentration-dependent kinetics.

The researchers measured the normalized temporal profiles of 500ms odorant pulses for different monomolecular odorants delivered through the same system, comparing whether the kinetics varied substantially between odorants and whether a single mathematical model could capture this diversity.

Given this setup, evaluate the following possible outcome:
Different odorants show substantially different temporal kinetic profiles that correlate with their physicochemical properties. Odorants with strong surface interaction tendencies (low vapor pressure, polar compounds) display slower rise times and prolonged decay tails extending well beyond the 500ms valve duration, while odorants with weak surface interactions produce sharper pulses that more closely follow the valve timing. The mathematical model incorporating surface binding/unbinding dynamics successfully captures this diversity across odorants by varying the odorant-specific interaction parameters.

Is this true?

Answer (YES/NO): YES